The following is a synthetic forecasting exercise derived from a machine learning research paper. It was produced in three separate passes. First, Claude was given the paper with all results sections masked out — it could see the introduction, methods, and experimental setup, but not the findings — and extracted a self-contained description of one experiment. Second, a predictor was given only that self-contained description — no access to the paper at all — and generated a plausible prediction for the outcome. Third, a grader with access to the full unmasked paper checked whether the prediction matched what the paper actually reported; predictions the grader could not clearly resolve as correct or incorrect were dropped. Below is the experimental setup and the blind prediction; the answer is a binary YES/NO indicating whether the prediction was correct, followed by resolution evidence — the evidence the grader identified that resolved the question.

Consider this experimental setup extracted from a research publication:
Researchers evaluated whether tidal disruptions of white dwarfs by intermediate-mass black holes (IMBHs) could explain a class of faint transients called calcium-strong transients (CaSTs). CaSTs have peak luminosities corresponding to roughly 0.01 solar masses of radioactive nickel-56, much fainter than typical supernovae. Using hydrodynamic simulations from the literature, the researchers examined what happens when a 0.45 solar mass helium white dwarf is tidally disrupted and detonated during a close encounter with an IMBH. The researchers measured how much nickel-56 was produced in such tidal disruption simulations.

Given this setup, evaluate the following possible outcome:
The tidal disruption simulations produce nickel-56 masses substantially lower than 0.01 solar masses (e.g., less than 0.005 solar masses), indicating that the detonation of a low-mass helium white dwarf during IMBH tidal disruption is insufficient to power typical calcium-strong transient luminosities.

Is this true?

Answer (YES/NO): NO